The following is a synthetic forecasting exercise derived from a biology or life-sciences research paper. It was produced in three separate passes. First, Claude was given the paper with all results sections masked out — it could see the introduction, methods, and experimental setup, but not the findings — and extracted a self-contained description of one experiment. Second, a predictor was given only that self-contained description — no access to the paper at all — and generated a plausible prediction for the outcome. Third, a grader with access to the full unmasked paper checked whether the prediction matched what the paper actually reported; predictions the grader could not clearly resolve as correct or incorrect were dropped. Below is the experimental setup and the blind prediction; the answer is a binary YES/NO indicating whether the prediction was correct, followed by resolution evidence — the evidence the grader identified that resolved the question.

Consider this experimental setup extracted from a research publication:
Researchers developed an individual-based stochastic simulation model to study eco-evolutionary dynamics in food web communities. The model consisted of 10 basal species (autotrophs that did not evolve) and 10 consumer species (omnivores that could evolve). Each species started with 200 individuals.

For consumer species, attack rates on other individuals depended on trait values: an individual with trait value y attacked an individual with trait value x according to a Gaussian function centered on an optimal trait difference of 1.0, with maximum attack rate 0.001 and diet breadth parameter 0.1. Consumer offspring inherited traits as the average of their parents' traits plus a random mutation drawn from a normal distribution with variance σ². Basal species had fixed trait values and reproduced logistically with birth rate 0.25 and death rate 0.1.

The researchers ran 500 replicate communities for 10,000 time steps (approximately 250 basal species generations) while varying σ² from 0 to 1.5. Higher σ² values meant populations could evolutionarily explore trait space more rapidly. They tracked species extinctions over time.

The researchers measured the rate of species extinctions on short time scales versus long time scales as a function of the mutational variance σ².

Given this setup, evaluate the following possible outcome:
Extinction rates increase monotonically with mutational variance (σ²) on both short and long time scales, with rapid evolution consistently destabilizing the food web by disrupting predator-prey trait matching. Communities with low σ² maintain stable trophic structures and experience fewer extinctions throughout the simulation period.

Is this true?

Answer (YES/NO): NO